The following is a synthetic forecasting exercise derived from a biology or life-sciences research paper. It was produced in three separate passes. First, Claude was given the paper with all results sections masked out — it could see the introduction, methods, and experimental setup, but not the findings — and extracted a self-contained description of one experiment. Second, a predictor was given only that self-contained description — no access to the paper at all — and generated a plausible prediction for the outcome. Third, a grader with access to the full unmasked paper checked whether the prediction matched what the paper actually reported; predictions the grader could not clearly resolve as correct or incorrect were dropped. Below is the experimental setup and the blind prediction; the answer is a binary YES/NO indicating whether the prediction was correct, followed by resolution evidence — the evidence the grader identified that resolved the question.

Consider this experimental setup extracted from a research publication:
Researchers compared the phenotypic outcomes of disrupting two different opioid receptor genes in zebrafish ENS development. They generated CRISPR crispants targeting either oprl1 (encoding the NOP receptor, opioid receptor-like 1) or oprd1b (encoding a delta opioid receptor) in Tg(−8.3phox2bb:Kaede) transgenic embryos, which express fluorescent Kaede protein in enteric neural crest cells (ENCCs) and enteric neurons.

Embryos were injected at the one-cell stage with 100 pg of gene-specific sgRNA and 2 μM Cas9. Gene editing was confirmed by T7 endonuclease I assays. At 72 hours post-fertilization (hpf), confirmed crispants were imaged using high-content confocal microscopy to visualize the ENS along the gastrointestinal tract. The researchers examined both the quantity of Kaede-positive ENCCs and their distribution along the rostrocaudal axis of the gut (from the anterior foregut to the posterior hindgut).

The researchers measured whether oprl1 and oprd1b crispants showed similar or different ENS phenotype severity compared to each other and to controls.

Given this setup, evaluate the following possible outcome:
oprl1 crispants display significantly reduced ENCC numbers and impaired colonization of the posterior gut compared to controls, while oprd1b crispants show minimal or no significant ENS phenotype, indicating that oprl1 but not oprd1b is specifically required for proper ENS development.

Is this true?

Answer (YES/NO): NO